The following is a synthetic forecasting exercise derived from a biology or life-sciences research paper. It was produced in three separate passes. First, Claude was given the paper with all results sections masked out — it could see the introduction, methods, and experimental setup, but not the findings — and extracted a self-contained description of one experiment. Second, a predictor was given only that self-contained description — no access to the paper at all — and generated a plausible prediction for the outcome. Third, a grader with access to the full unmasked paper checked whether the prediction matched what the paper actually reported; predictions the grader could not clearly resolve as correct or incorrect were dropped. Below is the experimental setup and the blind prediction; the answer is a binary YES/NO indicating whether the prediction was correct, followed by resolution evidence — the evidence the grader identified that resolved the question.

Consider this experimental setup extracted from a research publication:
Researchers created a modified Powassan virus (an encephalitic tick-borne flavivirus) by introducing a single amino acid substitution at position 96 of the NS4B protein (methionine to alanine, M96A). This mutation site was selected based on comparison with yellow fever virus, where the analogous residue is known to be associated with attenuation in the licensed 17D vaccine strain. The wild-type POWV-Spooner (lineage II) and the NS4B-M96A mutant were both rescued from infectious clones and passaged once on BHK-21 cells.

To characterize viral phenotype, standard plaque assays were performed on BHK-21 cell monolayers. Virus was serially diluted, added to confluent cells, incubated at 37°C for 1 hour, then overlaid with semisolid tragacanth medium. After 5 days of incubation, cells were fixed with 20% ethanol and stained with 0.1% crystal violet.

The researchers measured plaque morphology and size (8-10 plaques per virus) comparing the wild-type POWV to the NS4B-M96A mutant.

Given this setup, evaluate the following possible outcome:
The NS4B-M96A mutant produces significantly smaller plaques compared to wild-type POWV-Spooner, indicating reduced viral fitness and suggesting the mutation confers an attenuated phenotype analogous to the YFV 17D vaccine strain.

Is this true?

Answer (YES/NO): YES